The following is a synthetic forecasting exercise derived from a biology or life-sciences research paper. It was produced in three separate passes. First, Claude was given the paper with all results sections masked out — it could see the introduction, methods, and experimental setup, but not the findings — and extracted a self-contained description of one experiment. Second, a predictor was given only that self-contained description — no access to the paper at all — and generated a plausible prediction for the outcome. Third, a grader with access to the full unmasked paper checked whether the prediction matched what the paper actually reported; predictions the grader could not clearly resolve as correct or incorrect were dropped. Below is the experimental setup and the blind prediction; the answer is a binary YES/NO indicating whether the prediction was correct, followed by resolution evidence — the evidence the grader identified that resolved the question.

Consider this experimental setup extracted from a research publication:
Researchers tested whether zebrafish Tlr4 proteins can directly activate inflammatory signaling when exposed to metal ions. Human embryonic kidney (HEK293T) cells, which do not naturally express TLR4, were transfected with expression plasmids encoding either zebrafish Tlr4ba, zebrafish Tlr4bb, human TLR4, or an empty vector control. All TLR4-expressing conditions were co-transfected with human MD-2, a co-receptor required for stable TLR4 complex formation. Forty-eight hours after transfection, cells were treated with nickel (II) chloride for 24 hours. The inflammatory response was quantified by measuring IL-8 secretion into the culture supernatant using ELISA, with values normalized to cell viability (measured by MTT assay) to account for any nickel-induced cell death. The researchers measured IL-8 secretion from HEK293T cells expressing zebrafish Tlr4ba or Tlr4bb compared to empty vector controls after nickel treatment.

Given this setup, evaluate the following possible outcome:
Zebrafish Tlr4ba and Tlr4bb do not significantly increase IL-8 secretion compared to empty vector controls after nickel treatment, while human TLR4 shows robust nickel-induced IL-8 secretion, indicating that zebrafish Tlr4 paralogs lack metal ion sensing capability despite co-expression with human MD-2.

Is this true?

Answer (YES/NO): NO